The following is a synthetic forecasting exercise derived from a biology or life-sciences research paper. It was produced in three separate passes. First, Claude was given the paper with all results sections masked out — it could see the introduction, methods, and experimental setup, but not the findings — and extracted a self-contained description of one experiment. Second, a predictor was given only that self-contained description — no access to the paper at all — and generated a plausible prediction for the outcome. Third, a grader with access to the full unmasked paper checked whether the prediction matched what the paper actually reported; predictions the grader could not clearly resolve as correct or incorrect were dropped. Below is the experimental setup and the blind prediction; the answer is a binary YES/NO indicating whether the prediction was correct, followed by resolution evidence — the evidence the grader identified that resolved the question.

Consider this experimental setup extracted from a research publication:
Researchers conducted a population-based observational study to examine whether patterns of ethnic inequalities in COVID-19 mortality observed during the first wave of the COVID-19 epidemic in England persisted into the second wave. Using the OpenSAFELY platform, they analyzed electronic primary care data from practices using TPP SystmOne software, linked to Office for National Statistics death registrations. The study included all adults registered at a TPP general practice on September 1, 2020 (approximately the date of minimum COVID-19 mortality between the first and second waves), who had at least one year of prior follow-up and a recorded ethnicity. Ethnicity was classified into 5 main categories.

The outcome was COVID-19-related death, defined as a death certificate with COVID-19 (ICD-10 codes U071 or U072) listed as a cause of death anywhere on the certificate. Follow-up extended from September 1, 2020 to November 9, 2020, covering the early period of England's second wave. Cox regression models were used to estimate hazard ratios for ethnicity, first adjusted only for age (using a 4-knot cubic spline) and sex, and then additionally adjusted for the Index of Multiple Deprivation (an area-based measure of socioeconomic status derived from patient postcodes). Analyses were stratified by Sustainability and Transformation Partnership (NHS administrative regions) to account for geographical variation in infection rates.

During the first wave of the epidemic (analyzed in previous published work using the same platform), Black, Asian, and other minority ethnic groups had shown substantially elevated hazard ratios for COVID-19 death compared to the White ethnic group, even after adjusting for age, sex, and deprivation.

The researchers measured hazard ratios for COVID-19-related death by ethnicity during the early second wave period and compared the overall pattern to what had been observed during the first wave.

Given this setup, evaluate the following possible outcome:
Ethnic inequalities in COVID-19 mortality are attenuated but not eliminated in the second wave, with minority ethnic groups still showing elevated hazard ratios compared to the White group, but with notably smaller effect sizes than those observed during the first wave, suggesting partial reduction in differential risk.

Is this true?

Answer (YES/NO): NO